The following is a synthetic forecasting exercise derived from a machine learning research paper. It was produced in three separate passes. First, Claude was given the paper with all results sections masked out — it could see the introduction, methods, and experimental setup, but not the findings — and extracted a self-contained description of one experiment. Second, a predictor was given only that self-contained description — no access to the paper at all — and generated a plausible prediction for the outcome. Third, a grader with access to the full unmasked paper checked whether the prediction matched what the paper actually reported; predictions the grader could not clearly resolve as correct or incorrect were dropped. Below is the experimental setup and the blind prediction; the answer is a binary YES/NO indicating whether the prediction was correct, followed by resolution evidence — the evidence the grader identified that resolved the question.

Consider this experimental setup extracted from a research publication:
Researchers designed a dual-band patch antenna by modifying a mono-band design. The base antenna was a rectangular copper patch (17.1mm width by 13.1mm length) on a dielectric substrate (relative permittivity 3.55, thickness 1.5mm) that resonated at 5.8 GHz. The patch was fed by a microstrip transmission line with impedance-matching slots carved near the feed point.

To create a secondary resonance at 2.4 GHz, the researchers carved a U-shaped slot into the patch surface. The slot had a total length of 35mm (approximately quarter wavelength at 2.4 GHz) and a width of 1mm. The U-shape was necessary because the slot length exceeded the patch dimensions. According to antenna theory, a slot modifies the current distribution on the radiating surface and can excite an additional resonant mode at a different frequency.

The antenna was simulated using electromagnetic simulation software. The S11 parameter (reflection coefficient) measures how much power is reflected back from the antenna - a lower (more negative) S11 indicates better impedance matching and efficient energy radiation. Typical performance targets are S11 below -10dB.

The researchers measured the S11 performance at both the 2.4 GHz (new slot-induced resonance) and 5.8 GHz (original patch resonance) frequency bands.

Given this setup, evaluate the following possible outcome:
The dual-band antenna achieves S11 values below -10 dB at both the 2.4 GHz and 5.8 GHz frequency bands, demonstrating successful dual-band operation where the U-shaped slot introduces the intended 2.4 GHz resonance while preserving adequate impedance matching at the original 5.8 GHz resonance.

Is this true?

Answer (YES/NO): NO